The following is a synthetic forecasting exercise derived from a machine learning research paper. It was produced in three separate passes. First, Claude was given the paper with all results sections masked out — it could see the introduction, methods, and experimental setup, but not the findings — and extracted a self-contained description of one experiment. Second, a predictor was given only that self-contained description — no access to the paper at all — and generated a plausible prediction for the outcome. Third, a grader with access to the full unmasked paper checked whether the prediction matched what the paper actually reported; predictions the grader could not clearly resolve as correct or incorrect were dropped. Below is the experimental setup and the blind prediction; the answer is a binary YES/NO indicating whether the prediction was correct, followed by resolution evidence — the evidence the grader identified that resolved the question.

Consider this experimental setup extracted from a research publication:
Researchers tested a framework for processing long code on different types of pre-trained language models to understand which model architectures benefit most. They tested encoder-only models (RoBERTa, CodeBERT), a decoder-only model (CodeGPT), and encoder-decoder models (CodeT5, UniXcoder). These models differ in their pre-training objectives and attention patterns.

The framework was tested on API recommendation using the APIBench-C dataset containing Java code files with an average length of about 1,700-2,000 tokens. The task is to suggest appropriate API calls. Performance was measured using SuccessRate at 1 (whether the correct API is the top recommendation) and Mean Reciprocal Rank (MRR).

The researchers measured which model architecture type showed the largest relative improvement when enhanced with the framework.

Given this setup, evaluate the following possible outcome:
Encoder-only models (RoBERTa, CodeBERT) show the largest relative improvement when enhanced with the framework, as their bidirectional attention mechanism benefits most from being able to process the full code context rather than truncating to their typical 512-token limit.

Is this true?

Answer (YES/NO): NO